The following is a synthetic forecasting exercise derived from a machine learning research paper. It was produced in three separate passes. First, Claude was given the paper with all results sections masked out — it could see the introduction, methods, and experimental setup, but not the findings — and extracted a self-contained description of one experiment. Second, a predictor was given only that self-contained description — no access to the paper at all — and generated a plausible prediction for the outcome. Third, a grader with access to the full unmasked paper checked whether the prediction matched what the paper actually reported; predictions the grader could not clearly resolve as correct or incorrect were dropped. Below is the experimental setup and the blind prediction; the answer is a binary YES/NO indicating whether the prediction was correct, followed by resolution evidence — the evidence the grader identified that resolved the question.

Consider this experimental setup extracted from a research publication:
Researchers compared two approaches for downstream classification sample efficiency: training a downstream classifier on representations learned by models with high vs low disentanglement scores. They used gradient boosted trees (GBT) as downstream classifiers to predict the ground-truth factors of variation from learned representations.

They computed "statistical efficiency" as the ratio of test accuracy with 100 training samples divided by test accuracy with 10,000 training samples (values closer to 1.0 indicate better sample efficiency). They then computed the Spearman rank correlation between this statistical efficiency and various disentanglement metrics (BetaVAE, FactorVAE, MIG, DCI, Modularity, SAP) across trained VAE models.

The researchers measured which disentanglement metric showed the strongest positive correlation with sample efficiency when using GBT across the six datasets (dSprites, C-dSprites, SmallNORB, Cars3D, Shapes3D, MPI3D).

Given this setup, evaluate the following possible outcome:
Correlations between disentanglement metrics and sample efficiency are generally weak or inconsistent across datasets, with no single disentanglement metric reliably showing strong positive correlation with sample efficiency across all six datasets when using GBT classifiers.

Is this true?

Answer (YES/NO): NO